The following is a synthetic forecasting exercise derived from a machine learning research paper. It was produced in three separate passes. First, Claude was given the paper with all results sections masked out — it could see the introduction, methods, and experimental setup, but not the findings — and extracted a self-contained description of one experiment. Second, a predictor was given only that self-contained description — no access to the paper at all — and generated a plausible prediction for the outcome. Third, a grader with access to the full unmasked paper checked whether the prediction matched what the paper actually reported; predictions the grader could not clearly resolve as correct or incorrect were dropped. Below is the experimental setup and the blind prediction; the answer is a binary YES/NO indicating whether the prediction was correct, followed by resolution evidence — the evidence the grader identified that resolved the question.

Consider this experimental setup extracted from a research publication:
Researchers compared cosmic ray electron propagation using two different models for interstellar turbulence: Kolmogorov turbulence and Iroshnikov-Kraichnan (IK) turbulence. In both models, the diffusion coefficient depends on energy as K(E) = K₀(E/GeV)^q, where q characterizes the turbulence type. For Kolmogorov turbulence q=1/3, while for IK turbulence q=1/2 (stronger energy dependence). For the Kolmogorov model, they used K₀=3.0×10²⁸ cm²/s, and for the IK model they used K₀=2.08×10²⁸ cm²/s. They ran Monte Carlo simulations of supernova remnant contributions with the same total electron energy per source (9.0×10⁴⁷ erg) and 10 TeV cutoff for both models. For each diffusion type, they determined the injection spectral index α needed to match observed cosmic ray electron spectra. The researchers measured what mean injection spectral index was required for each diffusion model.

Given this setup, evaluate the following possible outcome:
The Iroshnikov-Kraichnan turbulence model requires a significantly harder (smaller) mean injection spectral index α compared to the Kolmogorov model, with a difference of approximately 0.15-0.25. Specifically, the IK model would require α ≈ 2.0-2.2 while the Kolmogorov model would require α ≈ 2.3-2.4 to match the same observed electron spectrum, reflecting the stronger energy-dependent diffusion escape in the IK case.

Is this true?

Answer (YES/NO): NO